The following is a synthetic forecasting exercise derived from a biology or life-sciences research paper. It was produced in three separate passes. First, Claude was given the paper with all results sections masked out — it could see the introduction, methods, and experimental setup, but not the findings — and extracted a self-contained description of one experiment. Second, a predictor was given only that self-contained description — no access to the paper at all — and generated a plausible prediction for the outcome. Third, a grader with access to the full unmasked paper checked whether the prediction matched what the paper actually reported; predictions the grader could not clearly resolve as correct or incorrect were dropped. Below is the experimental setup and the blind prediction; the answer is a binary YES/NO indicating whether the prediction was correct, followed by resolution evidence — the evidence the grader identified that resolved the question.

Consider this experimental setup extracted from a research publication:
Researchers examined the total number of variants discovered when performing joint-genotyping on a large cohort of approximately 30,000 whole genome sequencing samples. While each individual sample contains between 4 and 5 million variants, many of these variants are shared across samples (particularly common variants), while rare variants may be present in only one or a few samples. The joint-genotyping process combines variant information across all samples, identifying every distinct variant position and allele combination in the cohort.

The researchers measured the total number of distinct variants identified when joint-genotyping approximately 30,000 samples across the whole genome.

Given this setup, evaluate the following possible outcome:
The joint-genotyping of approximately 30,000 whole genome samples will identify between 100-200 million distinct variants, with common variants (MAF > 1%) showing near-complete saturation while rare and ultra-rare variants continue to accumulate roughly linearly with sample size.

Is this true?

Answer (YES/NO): NO